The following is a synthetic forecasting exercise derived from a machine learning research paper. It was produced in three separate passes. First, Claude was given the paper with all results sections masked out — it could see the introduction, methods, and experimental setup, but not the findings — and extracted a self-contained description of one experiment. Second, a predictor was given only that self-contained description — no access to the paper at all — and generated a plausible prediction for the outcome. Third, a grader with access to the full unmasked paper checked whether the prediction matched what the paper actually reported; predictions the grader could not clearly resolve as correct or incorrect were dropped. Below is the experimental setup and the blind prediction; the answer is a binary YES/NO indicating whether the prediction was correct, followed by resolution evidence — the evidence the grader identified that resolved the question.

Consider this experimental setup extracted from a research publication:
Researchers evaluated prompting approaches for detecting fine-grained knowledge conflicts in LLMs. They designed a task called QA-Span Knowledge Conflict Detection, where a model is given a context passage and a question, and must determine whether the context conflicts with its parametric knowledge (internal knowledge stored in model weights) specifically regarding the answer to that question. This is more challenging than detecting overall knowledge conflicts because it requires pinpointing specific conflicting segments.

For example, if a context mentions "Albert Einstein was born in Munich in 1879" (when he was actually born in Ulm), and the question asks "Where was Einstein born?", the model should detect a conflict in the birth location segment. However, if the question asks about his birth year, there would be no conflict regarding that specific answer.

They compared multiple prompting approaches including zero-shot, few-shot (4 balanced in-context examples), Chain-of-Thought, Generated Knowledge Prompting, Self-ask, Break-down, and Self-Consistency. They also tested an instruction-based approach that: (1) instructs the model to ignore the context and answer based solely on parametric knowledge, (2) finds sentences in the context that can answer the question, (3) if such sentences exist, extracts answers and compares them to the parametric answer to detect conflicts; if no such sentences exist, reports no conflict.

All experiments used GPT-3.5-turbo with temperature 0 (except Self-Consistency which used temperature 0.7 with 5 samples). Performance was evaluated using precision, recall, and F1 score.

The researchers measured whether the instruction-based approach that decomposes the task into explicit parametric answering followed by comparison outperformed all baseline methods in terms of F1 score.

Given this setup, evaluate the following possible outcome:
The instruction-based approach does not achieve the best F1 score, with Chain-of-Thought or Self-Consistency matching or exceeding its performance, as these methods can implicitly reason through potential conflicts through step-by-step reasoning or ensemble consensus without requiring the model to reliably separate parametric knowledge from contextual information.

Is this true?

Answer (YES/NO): NO